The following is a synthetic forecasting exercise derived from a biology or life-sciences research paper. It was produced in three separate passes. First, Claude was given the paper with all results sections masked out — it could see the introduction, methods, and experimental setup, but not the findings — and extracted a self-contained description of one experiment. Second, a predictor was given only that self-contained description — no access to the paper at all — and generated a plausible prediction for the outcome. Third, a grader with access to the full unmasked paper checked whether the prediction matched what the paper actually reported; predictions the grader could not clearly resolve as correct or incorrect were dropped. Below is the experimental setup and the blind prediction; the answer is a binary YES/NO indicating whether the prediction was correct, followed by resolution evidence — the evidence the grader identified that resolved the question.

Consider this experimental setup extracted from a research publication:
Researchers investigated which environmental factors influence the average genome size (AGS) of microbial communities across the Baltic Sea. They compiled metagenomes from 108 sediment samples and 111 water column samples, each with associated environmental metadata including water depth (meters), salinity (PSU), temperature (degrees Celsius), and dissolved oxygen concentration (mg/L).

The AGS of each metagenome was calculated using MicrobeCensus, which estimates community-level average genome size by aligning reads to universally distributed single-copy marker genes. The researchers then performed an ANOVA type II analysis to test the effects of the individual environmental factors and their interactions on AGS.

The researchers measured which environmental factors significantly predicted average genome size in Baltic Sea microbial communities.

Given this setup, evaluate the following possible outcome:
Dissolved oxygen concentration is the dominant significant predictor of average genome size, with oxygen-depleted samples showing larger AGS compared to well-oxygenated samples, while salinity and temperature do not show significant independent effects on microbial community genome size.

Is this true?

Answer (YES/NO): NO